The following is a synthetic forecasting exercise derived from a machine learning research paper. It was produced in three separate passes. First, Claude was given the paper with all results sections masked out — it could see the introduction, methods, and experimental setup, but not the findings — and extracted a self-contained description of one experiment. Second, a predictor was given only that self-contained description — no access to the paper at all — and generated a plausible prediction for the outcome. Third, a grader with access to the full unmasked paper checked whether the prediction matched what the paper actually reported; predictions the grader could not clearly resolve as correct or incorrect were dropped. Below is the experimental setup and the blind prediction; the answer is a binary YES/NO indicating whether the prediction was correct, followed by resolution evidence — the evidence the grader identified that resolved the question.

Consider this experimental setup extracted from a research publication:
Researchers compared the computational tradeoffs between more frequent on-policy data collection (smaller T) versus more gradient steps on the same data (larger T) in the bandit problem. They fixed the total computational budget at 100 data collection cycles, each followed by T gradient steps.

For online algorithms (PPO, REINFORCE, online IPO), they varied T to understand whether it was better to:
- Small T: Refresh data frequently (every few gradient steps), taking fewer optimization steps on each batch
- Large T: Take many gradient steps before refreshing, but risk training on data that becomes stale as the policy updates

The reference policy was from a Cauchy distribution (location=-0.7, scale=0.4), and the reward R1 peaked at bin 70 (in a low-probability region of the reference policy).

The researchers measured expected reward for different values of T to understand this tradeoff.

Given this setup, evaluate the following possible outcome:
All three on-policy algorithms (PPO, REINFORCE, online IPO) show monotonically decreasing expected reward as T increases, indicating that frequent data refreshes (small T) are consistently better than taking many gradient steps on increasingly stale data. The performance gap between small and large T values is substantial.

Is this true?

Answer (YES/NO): NO